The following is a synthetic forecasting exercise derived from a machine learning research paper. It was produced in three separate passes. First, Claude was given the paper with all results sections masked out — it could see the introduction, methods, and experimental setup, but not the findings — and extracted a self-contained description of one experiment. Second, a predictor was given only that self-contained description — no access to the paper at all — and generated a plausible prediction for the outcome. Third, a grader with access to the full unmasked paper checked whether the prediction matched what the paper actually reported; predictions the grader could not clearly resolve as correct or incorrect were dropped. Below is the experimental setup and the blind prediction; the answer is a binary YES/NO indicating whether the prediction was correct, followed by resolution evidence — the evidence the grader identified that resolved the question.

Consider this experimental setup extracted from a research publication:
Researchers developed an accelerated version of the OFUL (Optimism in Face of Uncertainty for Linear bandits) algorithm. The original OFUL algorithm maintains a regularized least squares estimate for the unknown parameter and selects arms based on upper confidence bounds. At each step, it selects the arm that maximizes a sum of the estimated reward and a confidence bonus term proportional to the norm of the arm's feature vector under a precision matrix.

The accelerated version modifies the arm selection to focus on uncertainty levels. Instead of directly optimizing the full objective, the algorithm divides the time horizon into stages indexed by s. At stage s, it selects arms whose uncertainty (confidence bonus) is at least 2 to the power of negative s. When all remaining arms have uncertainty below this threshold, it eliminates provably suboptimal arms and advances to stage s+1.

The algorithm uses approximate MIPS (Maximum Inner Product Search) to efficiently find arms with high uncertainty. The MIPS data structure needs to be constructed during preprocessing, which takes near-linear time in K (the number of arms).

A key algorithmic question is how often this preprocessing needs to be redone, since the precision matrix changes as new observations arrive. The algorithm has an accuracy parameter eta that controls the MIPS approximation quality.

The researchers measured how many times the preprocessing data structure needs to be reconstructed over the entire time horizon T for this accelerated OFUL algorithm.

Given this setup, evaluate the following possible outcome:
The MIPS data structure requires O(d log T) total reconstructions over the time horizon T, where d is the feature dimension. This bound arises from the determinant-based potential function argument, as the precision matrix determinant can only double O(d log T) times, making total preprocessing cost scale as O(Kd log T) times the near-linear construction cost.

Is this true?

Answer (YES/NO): NO